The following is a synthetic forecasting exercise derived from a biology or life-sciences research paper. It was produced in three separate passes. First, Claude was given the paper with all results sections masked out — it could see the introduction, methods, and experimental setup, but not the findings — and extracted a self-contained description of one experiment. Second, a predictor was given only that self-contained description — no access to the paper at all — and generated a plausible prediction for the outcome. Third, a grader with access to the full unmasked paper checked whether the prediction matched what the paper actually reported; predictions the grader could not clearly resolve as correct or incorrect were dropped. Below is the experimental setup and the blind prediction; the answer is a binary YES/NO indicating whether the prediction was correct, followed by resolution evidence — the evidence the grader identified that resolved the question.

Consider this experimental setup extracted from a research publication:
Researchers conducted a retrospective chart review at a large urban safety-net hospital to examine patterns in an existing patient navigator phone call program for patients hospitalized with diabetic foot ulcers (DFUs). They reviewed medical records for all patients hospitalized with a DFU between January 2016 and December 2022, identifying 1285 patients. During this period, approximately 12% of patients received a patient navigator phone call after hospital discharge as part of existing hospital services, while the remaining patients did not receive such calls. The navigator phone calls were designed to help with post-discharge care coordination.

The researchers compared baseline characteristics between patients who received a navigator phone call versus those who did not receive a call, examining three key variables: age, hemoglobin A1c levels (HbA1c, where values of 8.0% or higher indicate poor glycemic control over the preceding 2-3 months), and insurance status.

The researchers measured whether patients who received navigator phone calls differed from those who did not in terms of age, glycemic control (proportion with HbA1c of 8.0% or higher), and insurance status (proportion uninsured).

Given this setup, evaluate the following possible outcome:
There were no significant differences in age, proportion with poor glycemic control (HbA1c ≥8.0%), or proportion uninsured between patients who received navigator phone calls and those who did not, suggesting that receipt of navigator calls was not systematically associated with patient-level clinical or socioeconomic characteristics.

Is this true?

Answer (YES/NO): NO